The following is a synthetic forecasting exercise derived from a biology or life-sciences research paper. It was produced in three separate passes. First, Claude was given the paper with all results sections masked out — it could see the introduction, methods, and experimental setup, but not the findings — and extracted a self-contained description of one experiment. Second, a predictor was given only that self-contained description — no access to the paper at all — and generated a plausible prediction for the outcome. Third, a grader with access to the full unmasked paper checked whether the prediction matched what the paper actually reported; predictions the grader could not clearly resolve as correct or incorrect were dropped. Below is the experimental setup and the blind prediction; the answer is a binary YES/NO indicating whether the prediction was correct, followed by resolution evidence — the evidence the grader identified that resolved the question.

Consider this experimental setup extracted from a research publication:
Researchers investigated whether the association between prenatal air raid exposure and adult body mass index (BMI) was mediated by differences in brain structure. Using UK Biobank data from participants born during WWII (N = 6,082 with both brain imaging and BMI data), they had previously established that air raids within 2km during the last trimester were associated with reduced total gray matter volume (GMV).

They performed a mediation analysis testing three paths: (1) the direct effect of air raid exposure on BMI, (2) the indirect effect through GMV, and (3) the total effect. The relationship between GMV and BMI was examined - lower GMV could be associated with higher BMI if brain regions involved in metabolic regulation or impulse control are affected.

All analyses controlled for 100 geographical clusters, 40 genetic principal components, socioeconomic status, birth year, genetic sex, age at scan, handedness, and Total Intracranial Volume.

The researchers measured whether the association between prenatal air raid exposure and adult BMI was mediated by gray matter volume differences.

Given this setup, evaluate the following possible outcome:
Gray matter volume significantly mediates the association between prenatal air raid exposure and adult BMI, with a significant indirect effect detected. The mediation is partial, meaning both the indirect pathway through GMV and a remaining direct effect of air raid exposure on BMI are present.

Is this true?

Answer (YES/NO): NO